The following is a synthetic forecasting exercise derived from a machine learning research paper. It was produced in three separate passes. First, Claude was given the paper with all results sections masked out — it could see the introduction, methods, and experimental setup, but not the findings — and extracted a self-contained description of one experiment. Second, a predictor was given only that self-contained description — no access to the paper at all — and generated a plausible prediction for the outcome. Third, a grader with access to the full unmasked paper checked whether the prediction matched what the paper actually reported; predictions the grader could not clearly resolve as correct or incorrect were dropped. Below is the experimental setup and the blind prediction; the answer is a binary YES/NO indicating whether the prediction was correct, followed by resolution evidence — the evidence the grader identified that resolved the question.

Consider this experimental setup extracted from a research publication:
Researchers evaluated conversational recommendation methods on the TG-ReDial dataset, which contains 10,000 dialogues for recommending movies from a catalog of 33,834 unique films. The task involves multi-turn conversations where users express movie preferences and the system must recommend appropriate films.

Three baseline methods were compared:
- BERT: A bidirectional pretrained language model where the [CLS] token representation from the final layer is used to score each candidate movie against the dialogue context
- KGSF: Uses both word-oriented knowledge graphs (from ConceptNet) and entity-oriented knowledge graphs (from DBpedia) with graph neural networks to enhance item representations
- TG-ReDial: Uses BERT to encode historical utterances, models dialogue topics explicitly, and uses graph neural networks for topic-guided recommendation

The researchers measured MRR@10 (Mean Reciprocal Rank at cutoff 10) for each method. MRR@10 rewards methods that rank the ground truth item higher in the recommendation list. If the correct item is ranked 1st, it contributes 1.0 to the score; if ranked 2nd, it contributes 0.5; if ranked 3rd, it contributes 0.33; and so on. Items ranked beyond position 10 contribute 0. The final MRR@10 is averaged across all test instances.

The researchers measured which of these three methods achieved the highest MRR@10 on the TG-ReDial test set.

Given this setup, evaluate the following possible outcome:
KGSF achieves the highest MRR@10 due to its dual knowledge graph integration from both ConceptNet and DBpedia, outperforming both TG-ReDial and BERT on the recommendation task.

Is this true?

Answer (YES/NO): NO